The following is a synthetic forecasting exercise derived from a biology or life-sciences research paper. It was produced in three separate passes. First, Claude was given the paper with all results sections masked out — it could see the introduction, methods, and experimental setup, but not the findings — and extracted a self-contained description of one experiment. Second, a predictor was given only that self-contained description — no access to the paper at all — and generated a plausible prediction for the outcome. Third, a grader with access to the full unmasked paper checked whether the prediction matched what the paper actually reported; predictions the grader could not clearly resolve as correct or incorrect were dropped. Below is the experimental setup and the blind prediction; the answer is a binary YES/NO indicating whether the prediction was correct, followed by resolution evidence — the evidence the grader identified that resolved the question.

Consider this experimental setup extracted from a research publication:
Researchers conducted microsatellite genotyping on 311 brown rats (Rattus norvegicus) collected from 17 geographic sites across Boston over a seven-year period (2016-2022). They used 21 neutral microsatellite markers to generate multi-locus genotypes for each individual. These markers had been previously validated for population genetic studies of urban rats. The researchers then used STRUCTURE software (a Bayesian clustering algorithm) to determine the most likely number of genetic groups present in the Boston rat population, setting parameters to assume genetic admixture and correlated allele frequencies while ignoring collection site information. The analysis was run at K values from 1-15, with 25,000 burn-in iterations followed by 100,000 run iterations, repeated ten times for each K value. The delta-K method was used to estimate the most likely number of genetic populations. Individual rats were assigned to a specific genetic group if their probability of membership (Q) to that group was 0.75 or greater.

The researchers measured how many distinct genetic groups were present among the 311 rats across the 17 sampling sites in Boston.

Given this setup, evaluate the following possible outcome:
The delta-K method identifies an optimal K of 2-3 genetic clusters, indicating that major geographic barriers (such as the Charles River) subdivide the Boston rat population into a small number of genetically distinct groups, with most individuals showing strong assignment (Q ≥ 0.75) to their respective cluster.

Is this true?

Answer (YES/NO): NO